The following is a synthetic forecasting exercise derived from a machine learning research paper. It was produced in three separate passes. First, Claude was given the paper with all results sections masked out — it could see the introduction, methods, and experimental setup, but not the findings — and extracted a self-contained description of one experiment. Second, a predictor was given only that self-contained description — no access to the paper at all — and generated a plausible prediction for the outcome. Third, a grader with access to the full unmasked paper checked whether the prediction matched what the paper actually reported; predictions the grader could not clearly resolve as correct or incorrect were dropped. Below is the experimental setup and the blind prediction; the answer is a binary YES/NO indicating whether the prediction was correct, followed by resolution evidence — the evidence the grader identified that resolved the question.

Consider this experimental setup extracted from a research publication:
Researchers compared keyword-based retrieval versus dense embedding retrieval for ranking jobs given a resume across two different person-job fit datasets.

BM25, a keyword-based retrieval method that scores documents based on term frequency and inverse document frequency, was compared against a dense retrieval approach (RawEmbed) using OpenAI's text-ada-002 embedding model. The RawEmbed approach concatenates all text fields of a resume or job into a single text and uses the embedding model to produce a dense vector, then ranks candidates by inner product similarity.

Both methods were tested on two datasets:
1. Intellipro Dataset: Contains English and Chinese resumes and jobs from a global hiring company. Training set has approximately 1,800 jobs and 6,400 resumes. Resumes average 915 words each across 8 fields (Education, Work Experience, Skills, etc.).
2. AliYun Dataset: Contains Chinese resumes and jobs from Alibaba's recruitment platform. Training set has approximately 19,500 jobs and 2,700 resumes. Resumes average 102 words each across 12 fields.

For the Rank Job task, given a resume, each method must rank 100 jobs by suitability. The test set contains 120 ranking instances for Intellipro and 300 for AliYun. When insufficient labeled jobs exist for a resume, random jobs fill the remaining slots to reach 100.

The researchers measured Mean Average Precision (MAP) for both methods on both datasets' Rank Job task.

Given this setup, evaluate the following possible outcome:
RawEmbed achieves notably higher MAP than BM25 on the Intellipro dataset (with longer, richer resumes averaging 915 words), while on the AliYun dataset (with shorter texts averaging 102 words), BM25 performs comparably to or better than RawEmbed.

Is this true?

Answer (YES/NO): YES